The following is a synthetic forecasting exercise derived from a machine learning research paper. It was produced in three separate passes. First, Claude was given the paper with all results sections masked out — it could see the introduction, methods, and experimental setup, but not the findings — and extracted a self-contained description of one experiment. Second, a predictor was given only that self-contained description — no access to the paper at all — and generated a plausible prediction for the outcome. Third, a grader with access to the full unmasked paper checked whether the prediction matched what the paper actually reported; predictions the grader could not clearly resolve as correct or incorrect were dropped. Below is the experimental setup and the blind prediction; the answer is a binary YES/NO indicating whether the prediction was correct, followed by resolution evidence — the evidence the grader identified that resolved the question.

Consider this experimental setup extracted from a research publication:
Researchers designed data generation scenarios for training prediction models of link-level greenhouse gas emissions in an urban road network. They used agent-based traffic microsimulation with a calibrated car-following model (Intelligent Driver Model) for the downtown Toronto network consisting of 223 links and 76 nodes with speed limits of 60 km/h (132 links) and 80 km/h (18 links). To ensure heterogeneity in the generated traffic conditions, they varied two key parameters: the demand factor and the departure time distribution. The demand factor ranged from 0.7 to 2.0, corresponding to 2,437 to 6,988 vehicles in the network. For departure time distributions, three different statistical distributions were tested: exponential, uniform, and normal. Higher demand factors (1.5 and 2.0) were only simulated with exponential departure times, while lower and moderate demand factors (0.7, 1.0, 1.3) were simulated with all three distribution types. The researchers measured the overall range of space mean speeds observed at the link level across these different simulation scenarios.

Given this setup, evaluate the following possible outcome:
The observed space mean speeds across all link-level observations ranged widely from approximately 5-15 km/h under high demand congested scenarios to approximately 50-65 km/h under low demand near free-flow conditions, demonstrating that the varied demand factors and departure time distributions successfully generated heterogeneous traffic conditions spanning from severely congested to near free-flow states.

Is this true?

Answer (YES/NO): NO